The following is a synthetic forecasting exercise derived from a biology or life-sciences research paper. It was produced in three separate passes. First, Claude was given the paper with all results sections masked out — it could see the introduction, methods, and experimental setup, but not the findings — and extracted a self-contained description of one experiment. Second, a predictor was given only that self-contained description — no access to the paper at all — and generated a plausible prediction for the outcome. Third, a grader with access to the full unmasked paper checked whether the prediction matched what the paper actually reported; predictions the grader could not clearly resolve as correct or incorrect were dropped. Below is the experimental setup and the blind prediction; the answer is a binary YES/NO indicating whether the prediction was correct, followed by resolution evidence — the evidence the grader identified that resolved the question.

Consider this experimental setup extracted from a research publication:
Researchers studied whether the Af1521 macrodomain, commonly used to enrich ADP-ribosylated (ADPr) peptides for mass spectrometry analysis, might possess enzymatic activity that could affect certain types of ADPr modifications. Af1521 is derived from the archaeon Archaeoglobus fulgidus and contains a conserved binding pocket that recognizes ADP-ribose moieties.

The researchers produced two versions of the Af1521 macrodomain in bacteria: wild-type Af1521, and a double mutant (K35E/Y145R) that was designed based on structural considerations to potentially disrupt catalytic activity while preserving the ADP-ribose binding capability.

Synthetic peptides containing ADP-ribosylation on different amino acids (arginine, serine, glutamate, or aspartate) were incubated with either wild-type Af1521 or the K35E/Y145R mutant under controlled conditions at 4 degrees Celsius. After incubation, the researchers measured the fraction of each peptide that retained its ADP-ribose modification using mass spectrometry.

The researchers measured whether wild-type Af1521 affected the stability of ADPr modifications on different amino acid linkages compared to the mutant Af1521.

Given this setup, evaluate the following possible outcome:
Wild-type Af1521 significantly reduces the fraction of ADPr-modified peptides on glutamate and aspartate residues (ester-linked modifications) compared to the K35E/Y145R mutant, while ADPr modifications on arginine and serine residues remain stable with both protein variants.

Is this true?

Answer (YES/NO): YES